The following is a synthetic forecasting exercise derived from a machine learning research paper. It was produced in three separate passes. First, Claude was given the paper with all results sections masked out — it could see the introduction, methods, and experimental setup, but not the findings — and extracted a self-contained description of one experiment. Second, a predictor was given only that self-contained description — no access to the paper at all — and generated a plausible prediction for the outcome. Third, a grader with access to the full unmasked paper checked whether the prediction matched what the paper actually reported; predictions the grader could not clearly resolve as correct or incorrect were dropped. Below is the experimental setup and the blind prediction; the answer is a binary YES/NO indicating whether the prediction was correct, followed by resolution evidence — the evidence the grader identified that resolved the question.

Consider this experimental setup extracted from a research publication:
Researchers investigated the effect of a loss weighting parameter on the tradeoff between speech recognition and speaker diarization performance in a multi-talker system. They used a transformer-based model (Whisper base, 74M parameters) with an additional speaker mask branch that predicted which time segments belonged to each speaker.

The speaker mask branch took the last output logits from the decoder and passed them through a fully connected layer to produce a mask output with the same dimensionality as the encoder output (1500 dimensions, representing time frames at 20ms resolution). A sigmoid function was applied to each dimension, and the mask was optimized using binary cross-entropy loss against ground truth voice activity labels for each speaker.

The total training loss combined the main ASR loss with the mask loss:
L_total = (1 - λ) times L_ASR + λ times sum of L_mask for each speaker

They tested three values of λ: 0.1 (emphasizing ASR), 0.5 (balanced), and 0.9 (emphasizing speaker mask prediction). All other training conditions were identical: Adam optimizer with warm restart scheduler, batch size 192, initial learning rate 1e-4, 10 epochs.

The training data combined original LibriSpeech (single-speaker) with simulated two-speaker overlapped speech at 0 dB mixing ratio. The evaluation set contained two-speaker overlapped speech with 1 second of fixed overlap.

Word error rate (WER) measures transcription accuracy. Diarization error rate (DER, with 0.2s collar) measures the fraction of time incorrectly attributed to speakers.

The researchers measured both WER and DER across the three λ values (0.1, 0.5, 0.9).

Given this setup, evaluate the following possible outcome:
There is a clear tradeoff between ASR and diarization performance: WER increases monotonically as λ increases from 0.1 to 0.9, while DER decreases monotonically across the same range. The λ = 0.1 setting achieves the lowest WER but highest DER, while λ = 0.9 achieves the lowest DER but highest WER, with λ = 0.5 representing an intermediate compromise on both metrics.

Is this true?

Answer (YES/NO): YES